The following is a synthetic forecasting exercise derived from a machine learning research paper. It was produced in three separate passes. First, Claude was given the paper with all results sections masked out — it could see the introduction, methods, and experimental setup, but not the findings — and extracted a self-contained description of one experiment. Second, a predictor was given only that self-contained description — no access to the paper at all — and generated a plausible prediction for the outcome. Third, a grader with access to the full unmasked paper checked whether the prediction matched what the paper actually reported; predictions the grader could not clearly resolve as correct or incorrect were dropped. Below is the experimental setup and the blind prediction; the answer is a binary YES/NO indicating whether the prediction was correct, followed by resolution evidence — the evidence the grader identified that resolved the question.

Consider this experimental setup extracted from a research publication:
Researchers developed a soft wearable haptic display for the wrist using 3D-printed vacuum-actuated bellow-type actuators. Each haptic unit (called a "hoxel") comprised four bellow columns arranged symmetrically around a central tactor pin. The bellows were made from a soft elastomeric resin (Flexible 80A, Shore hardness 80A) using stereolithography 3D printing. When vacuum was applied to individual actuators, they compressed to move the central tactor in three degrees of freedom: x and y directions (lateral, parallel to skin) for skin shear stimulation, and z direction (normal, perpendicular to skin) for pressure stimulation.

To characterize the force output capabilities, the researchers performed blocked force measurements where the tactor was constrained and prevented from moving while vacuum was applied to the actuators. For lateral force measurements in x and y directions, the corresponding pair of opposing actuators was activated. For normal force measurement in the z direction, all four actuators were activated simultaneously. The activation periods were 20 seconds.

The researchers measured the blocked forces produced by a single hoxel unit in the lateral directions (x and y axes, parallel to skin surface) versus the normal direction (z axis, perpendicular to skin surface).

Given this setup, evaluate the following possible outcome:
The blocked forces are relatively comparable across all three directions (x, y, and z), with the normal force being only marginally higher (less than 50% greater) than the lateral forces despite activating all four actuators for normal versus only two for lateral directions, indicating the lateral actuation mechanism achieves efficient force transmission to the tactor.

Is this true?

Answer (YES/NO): NO